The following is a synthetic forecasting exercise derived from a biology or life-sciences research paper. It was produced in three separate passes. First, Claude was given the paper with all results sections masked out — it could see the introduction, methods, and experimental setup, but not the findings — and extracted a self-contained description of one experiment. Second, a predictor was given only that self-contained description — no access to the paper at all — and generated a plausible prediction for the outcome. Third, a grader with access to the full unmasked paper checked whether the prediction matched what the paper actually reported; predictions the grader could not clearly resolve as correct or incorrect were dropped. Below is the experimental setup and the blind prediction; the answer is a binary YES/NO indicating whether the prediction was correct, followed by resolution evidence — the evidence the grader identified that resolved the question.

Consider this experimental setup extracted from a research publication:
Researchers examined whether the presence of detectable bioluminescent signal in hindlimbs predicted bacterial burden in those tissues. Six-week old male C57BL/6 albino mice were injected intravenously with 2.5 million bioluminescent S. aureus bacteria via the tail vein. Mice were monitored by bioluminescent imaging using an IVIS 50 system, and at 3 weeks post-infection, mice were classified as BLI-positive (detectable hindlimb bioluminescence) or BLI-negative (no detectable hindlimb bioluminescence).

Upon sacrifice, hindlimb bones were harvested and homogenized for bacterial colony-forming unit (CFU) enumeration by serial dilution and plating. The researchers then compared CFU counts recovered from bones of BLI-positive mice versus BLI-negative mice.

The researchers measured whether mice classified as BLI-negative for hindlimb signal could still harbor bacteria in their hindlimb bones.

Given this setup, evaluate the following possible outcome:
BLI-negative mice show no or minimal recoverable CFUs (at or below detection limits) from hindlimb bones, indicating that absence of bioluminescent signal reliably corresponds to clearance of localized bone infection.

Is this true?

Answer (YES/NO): NO